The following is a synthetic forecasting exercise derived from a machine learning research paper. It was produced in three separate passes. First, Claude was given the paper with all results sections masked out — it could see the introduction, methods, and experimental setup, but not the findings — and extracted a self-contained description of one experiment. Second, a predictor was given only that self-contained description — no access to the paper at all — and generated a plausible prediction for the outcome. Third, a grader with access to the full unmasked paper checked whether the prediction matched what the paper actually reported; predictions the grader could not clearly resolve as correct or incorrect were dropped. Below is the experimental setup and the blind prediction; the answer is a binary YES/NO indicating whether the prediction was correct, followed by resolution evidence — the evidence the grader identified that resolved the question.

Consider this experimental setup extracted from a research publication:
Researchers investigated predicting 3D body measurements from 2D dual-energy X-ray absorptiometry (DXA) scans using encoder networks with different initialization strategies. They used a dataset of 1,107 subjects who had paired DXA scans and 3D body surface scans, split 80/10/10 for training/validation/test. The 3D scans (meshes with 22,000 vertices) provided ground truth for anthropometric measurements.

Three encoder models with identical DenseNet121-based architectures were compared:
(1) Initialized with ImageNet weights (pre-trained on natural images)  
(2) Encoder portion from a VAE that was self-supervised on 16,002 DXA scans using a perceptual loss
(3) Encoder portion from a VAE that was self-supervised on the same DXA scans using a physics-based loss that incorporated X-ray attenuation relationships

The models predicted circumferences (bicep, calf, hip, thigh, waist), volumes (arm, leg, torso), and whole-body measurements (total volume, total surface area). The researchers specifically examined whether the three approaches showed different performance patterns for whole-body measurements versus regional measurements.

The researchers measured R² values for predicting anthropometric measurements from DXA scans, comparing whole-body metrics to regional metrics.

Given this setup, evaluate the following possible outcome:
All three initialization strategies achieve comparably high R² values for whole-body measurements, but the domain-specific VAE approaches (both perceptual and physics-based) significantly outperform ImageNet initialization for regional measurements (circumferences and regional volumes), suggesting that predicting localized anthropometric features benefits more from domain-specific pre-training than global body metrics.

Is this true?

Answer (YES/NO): NO